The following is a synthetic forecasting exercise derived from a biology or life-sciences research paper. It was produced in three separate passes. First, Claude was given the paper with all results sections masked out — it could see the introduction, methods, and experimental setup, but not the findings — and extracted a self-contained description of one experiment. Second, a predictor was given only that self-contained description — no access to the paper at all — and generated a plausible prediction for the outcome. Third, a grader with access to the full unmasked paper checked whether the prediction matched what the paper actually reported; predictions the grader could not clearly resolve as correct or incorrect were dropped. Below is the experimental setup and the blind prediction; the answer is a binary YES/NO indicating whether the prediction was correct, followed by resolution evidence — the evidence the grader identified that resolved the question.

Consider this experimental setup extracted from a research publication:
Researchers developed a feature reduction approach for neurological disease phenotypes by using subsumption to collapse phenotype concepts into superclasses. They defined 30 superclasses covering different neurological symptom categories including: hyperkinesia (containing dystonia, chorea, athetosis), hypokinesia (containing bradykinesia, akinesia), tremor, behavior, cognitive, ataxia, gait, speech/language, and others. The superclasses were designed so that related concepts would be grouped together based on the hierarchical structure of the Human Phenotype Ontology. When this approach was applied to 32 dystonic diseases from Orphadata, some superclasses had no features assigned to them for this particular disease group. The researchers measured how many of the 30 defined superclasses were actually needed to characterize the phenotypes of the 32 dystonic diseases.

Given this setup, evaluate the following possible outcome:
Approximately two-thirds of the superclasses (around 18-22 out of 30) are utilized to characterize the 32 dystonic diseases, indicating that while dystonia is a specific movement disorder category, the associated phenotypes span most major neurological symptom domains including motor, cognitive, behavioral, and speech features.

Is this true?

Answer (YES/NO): YES